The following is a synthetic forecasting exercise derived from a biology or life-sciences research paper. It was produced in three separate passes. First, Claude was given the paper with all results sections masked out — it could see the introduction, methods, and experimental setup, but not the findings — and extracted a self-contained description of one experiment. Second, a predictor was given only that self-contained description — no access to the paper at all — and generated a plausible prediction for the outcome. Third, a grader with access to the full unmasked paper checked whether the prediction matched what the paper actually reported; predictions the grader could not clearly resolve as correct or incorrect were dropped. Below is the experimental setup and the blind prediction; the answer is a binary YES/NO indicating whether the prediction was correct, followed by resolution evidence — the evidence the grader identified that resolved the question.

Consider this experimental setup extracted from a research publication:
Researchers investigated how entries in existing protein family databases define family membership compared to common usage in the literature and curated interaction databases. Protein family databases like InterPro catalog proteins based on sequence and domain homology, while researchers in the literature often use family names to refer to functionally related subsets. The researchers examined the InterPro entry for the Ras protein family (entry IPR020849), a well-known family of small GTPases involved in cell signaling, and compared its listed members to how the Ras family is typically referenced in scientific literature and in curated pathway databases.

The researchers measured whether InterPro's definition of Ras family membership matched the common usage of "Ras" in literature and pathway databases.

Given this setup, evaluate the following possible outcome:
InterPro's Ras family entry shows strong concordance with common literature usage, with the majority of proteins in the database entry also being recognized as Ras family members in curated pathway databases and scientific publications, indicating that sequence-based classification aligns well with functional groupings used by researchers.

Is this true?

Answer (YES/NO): NO